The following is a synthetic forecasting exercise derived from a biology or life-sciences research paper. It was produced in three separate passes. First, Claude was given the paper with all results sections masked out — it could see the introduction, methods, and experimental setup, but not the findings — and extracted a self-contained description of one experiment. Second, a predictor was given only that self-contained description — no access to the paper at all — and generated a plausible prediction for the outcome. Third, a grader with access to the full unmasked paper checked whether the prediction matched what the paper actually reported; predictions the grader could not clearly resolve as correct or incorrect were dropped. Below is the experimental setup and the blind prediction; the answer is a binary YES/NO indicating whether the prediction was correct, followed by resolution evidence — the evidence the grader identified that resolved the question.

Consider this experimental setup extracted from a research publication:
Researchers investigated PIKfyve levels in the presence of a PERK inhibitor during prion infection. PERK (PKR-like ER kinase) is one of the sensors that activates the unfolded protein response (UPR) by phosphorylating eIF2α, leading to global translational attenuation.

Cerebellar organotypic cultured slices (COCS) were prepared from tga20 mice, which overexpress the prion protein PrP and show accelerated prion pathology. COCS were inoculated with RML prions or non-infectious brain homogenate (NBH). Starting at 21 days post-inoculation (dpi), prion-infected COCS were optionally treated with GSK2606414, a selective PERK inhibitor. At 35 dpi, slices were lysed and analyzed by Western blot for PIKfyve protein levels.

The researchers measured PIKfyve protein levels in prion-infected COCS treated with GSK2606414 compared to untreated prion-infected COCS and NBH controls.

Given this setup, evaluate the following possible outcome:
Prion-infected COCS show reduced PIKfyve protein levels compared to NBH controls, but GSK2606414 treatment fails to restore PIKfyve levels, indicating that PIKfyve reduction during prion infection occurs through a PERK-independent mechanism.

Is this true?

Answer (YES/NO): NO